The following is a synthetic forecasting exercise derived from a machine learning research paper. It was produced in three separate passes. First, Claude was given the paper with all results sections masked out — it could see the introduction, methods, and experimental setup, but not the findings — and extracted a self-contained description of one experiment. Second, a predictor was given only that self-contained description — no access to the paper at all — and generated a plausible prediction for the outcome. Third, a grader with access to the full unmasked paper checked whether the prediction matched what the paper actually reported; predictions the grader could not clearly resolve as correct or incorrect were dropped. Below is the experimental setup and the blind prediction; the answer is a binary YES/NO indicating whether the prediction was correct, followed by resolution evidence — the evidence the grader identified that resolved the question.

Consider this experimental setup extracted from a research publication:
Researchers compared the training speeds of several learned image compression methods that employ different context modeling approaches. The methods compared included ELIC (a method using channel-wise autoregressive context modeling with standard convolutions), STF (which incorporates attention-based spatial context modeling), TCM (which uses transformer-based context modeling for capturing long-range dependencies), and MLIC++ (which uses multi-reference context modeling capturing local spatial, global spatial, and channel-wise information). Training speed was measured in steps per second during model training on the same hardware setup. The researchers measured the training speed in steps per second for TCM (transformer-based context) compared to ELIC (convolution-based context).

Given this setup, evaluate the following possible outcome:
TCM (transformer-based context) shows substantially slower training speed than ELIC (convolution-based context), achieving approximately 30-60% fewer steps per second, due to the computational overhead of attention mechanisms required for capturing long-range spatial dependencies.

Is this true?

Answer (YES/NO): NO